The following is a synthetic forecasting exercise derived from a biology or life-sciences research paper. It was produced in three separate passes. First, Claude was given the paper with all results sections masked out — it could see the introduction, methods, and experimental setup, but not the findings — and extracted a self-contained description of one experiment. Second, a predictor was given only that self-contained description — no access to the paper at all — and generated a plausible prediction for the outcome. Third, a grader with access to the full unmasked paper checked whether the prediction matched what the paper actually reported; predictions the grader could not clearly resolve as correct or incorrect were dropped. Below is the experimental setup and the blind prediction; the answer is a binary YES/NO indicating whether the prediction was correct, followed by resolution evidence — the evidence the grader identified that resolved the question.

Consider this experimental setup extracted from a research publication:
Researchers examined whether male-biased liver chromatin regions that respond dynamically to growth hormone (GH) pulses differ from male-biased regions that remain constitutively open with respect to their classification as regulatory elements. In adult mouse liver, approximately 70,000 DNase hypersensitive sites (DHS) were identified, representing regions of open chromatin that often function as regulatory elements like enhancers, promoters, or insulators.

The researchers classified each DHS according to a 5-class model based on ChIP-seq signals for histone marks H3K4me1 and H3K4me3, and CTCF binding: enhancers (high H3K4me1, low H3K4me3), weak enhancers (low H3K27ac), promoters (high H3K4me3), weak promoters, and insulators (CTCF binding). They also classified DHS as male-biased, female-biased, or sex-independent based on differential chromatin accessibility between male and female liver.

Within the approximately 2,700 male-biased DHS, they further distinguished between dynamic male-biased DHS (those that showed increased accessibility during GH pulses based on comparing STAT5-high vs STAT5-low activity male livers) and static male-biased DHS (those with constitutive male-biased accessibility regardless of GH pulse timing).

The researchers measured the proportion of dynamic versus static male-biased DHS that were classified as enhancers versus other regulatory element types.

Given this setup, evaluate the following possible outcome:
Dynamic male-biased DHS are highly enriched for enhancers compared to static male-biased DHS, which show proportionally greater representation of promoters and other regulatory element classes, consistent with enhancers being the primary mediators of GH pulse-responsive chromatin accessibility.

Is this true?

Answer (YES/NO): NO